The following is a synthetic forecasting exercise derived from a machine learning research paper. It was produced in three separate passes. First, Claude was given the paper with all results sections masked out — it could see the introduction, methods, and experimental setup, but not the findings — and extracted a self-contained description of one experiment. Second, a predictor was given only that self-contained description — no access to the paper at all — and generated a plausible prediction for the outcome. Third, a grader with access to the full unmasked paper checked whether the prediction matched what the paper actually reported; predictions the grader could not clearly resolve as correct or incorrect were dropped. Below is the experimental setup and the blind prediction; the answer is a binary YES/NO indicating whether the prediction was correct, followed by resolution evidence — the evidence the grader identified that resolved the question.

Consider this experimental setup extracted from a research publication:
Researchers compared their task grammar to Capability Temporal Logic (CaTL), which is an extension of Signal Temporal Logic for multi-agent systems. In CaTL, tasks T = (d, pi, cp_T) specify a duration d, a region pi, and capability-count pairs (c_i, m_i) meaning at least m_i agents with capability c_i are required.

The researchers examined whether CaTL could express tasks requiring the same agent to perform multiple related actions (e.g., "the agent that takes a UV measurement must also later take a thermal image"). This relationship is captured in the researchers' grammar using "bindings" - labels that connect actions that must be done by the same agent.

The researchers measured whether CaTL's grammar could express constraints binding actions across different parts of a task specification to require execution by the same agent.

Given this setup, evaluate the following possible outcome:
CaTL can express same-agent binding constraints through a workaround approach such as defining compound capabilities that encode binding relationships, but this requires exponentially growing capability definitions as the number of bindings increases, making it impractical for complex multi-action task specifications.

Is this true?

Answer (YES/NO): NO